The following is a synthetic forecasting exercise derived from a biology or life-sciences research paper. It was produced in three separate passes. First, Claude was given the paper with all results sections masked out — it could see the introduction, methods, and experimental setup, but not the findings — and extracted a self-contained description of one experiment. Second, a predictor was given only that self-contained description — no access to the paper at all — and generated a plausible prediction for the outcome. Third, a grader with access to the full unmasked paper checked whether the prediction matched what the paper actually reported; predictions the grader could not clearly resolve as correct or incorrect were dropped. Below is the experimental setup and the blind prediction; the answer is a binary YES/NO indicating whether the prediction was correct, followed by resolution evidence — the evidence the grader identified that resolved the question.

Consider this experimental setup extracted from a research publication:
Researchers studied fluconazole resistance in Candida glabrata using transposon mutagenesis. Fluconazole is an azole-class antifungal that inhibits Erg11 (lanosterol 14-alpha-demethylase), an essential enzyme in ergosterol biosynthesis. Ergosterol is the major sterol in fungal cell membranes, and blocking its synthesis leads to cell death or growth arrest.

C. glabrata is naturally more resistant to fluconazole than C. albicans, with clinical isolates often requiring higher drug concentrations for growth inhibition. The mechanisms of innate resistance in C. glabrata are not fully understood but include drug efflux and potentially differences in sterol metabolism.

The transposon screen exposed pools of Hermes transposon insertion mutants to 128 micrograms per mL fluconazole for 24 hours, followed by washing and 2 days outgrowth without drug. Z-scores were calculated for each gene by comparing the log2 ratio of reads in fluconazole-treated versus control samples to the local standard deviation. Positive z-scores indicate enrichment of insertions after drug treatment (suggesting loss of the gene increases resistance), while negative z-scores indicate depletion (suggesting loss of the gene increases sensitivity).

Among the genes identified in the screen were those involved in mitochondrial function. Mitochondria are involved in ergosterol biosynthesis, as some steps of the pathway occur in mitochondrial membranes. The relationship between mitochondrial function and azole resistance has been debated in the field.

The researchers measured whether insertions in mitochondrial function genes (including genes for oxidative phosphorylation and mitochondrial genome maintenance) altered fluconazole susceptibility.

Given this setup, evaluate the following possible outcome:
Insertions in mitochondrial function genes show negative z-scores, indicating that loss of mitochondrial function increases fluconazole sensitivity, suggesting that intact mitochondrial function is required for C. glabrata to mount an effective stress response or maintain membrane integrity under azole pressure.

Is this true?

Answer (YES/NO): NO